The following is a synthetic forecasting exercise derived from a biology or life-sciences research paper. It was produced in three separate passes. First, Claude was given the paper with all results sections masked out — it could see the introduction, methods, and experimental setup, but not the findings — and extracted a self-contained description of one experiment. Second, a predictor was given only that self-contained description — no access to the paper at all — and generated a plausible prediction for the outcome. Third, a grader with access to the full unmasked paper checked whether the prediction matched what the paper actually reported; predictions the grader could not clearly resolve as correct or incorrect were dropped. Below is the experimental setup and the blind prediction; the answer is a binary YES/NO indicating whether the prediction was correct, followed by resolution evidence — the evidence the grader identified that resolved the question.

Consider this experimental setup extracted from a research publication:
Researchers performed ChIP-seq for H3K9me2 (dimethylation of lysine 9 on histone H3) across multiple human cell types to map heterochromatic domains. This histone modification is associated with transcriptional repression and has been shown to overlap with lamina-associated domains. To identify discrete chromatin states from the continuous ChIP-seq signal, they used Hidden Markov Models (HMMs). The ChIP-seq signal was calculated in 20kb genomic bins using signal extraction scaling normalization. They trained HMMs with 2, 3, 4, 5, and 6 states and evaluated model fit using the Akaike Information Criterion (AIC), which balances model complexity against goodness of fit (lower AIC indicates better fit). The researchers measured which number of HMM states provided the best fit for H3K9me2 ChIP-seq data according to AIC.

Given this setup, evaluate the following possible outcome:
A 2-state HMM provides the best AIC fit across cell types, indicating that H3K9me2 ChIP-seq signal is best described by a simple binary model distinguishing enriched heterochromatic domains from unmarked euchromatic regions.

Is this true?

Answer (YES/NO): YES